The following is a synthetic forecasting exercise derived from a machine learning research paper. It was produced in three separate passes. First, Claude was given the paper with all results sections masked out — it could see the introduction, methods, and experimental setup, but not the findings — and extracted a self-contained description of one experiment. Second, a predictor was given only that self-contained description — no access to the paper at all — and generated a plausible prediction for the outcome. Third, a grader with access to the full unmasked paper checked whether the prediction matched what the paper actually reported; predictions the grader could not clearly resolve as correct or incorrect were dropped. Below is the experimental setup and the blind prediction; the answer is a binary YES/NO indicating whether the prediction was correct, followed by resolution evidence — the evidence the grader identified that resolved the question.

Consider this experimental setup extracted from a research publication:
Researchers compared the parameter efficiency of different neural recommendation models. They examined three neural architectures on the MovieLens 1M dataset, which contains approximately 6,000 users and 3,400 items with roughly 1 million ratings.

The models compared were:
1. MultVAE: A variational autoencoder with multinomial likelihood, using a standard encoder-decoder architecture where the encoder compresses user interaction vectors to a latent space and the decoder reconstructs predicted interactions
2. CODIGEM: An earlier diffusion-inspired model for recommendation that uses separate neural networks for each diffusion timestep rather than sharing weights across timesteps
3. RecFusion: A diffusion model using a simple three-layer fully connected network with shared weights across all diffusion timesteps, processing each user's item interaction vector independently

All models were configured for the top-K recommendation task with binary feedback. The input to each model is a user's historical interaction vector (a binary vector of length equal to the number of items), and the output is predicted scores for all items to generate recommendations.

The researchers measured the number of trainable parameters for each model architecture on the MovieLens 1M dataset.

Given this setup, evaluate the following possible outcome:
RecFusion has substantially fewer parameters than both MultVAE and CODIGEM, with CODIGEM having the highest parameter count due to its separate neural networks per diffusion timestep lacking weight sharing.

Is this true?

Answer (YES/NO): YES